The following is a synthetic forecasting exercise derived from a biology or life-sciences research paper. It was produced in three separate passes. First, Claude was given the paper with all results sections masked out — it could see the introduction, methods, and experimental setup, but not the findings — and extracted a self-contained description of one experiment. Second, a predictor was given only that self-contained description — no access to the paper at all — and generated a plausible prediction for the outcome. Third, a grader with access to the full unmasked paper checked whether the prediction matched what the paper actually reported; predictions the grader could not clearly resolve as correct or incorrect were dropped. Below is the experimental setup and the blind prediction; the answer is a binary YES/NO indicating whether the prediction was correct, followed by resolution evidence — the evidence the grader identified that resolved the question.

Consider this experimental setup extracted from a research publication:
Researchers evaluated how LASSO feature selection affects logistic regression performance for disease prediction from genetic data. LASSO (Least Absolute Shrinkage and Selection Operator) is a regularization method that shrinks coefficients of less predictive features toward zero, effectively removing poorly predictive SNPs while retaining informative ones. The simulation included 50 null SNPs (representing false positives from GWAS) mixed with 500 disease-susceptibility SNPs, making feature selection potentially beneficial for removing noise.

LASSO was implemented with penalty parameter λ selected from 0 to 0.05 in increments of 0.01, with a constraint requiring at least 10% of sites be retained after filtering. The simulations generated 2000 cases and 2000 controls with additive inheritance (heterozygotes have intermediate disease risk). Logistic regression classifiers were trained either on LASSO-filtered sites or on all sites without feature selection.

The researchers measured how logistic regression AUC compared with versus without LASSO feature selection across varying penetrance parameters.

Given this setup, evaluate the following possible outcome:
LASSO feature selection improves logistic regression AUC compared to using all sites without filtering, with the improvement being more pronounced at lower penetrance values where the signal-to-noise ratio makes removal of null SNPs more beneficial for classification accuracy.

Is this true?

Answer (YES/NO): NO